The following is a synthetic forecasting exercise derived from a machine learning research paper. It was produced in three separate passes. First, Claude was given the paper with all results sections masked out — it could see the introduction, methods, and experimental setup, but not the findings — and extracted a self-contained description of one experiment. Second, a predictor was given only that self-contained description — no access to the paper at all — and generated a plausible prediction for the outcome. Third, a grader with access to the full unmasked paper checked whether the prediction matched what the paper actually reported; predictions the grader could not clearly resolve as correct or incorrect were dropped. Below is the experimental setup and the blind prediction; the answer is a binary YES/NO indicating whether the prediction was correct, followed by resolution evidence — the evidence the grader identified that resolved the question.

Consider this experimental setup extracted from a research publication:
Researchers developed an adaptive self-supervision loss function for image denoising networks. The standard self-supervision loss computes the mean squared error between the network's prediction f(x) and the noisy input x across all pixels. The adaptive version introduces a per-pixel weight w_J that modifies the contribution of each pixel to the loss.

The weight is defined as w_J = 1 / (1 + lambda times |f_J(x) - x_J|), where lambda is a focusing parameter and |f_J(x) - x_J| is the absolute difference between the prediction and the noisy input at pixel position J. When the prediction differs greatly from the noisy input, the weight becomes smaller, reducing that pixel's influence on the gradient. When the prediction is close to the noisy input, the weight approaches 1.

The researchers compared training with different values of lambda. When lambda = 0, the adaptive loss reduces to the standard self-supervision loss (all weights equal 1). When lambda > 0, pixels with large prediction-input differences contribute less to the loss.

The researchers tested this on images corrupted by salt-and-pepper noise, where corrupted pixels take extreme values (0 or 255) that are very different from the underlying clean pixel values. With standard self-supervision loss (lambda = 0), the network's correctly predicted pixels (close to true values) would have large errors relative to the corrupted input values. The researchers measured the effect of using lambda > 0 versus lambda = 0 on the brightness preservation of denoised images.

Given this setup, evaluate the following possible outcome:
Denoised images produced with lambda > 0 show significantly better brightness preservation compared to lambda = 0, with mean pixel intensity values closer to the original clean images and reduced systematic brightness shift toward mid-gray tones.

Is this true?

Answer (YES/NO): NO